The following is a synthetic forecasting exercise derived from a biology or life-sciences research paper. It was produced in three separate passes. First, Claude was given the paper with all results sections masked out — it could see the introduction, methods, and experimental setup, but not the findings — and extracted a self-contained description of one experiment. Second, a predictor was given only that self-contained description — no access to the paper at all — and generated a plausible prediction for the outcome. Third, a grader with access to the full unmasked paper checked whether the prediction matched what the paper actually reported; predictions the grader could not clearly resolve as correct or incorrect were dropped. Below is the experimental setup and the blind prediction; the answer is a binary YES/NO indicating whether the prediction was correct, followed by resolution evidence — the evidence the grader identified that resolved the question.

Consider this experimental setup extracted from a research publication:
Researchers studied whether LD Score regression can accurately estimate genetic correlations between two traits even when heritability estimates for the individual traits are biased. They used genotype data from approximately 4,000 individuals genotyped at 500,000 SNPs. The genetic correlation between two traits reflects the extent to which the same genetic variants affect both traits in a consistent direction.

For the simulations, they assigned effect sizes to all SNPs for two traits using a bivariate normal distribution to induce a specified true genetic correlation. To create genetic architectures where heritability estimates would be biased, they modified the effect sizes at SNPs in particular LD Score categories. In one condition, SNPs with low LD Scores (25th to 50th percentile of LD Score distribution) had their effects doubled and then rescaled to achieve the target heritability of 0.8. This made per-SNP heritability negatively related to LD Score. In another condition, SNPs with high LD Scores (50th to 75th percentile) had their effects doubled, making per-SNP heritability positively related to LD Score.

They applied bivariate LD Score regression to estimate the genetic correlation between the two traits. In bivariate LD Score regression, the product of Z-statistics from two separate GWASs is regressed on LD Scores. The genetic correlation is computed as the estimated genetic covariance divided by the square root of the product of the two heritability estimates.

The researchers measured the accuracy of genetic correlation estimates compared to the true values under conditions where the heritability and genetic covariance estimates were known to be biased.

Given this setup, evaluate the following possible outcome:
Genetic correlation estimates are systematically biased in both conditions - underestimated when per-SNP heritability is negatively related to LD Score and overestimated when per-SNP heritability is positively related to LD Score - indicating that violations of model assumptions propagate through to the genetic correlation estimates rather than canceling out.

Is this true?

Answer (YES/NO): NO